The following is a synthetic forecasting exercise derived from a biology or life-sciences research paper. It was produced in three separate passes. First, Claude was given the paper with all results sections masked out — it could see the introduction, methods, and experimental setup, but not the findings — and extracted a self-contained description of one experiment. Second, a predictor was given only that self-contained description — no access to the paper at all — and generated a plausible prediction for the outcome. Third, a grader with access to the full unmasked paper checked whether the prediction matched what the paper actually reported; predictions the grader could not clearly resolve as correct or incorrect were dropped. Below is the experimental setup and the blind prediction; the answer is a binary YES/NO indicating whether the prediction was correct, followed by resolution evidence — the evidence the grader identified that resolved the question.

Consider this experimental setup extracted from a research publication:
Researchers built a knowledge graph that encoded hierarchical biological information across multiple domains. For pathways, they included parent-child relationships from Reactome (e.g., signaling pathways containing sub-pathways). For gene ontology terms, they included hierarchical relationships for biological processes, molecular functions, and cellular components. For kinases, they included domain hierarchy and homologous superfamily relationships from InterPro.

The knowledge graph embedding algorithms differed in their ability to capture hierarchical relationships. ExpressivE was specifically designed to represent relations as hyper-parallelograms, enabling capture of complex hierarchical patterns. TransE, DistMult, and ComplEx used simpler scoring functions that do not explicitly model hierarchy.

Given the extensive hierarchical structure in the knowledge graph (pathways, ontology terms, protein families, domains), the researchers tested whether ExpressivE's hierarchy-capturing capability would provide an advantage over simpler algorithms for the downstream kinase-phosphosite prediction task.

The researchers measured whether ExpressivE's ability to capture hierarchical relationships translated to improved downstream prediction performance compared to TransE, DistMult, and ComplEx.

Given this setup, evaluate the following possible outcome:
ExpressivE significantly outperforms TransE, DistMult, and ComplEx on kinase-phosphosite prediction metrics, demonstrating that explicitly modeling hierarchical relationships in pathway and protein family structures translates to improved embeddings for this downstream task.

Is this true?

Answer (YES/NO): NO